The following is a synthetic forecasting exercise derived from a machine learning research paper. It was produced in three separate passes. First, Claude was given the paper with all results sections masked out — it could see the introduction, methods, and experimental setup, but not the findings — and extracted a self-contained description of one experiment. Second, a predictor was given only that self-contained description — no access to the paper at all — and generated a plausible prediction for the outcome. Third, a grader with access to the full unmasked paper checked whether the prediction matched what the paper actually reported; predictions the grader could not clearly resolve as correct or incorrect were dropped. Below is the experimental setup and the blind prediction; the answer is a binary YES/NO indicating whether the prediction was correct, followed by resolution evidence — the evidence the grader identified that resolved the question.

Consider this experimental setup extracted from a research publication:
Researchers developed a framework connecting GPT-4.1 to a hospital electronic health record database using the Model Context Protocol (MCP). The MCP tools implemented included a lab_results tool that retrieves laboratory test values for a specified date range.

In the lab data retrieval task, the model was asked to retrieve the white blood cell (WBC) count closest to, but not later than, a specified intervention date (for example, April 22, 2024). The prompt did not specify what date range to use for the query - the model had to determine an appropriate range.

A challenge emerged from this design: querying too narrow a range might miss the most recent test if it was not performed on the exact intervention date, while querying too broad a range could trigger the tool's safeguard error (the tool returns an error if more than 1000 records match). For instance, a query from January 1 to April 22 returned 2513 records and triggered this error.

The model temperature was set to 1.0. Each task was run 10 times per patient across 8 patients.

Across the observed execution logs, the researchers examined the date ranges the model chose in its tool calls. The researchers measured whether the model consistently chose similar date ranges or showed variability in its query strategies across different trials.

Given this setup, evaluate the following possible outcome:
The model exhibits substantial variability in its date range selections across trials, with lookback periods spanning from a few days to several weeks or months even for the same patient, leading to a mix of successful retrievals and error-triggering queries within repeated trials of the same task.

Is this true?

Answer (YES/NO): YES